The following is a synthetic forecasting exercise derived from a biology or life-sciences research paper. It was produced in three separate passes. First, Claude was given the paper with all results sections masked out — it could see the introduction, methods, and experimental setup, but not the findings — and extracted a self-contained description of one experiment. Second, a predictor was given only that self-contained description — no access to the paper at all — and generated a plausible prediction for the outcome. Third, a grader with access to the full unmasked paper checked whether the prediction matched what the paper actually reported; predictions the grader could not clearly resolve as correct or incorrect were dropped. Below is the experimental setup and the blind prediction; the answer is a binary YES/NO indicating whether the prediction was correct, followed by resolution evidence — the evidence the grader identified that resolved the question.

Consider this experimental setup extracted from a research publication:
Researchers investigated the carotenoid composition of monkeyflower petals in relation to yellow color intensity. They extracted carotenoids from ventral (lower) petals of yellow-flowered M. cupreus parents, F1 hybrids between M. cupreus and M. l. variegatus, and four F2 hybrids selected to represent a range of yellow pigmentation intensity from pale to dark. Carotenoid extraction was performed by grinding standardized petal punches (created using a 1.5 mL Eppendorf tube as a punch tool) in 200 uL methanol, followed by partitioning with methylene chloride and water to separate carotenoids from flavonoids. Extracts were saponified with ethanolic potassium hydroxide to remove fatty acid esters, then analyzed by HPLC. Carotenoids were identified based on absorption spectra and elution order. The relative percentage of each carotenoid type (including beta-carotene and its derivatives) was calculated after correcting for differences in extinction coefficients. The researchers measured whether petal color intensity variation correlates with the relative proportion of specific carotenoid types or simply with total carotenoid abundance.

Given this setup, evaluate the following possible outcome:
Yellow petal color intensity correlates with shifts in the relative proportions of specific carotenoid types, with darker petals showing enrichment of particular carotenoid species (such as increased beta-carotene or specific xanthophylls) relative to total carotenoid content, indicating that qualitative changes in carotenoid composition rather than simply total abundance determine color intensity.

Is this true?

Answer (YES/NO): YES